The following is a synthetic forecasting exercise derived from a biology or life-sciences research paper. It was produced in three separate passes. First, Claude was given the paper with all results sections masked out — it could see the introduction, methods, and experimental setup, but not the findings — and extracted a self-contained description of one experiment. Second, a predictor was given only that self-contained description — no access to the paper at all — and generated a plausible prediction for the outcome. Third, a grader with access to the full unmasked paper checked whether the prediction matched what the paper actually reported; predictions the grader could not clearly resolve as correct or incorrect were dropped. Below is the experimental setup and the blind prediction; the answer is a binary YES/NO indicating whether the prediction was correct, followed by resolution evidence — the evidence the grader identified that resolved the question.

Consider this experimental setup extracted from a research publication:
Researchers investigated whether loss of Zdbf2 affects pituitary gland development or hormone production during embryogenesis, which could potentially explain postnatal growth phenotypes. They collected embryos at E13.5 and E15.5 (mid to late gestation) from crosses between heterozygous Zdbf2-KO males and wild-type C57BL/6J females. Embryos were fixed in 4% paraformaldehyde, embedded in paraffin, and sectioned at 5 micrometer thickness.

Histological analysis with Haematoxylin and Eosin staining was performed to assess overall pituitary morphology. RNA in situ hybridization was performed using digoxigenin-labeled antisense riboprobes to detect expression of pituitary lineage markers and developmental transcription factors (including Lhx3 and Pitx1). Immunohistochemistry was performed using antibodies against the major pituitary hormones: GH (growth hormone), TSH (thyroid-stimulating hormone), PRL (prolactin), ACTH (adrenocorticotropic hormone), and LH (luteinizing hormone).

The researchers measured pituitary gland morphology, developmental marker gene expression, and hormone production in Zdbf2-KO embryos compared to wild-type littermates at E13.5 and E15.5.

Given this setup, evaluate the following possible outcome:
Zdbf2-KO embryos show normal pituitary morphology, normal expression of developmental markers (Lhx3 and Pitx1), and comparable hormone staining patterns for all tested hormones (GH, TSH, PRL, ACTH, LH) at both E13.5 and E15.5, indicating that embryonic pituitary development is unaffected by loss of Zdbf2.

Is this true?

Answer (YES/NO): NO